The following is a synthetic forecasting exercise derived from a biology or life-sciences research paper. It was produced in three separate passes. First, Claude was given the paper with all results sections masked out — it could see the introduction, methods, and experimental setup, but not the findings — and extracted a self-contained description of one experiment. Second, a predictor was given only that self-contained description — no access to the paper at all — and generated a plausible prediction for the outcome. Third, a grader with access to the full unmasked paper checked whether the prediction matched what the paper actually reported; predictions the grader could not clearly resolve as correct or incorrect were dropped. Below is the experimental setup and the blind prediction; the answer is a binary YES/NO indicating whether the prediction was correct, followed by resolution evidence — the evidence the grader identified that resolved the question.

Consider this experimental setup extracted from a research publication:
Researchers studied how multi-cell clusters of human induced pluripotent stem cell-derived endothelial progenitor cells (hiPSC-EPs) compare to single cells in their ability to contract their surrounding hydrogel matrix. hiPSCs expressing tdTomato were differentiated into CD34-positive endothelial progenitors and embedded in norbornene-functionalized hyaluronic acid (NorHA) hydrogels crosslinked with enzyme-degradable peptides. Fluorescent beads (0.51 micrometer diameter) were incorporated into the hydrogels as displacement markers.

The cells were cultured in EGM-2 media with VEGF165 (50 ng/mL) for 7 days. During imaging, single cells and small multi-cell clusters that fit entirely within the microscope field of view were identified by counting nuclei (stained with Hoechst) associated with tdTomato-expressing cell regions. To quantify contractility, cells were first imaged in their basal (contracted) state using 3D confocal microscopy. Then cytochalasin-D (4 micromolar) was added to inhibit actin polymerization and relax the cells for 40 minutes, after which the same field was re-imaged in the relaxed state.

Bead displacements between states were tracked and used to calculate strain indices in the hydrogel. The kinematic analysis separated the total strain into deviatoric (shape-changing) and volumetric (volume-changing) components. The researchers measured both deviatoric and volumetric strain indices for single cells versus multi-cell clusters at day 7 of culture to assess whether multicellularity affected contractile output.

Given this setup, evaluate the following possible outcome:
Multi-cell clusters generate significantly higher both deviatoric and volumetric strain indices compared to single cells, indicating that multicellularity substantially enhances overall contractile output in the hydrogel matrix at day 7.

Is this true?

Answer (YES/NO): YES